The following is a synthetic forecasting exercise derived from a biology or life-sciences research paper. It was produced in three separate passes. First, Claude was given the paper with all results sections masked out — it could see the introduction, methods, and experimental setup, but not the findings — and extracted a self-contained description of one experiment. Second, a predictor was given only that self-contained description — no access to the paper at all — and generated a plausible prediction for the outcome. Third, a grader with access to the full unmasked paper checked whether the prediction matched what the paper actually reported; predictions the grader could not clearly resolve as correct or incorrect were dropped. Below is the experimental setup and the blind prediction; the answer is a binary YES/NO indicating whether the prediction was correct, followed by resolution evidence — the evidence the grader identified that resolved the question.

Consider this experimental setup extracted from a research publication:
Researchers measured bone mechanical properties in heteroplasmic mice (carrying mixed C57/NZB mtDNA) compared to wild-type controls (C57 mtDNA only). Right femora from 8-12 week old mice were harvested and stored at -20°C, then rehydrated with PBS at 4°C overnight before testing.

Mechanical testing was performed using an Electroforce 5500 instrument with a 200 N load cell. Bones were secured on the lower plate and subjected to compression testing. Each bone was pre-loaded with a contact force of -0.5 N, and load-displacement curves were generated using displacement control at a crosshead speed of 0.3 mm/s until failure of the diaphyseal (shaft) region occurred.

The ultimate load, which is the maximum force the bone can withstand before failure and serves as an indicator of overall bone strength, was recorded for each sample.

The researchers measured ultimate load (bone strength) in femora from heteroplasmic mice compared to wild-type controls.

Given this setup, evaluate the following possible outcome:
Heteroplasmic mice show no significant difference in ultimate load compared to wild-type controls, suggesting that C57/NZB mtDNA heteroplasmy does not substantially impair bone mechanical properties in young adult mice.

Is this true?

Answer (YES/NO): NO